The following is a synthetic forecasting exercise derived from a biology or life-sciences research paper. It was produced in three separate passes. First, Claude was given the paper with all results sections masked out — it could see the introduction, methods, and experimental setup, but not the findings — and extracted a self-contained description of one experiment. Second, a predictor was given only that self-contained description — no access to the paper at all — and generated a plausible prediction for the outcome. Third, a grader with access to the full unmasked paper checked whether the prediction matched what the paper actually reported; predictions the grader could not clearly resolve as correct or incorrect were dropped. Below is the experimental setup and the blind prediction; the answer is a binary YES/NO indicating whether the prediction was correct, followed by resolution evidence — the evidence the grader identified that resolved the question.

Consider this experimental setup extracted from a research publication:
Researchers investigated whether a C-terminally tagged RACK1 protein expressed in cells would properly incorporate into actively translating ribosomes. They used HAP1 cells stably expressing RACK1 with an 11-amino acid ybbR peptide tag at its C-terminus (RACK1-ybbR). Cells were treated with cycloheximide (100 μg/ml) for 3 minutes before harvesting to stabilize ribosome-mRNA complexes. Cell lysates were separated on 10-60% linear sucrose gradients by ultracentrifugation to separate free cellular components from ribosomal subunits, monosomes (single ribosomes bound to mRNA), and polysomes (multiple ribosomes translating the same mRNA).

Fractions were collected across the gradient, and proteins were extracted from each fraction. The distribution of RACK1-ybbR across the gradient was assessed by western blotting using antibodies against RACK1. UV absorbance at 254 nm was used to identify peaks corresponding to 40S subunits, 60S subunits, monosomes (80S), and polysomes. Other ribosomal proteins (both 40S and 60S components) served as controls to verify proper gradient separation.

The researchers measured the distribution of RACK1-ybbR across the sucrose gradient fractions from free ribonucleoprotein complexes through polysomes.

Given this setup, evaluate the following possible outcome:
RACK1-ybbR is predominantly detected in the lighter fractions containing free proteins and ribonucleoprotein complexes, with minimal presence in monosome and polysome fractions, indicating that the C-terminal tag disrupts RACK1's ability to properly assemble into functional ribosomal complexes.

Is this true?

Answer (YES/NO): NO